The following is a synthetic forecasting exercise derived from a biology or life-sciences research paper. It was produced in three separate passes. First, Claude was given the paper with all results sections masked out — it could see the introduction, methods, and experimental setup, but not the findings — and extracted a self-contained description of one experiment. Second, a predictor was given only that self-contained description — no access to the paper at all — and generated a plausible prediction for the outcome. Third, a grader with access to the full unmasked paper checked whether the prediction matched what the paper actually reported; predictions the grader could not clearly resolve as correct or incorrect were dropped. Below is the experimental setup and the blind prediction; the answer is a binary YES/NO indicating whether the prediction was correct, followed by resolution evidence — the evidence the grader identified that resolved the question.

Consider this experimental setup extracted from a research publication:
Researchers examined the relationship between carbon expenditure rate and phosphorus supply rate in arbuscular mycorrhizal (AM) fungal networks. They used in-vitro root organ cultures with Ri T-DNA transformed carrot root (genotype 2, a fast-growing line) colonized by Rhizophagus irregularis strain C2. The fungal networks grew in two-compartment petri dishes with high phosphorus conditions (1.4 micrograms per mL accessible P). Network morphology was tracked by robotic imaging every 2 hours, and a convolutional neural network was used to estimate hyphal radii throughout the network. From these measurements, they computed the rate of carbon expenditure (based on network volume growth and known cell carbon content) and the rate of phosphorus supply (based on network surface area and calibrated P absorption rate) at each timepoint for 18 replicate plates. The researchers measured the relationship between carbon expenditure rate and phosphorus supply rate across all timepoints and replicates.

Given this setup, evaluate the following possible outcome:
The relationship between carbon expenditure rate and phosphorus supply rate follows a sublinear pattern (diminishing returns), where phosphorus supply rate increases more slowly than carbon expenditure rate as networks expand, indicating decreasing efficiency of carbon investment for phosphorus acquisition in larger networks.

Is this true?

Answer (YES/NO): NO